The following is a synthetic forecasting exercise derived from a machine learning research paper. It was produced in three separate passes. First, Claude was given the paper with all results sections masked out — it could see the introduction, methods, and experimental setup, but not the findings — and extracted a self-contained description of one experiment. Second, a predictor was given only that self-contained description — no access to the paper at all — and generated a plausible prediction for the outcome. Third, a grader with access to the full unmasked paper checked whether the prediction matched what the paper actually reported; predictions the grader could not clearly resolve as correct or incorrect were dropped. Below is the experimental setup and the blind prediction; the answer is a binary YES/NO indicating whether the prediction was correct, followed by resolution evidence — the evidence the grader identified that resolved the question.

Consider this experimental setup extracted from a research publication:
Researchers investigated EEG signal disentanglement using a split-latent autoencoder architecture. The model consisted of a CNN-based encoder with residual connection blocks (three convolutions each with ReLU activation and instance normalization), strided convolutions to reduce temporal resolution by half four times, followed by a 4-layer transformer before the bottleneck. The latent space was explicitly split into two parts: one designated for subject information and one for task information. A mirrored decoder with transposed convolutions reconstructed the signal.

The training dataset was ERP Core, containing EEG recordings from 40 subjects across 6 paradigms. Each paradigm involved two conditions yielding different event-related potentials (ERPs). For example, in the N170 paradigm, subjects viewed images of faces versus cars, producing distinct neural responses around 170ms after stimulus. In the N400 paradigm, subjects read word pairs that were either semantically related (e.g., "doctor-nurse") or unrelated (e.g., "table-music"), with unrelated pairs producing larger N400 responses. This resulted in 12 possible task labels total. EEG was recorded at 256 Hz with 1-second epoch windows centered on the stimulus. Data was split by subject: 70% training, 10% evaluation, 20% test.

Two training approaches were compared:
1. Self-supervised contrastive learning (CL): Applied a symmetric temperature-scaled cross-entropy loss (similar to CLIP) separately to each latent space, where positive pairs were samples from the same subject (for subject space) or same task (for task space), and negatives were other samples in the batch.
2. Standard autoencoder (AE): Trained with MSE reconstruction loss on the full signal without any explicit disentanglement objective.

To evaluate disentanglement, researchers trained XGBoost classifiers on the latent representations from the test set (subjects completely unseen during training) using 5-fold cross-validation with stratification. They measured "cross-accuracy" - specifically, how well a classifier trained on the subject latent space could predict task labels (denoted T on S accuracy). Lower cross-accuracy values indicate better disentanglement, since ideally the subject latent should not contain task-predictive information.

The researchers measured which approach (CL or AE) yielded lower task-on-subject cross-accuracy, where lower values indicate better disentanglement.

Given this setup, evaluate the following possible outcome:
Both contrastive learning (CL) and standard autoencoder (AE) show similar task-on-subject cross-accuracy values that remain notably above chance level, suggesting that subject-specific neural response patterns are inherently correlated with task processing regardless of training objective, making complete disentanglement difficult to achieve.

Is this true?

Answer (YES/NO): NO